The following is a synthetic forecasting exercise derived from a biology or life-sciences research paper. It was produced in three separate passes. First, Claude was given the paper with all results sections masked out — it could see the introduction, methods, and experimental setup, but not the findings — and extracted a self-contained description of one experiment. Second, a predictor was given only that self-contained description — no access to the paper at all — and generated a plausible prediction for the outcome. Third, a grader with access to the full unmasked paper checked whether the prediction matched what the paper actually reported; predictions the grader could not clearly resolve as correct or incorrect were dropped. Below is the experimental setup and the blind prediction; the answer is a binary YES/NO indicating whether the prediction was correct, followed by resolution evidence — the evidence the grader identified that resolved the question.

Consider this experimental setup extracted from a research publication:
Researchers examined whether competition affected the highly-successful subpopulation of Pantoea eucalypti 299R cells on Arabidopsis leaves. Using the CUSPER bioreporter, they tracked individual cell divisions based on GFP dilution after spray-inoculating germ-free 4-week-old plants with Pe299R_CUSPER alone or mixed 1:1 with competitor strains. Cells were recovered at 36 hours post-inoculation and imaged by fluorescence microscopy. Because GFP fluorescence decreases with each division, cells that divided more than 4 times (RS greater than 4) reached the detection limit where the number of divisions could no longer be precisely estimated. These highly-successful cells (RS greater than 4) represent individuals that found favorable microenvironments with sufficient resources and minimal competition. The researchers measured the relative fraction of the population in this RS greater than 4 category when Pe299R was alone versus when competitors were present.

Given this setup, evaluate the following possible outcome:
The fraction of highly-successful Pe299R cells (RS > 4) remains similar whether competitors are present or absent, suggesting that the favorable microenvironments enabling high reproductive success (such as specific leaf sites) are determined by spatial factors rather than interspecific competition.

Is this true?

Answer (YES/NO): NO